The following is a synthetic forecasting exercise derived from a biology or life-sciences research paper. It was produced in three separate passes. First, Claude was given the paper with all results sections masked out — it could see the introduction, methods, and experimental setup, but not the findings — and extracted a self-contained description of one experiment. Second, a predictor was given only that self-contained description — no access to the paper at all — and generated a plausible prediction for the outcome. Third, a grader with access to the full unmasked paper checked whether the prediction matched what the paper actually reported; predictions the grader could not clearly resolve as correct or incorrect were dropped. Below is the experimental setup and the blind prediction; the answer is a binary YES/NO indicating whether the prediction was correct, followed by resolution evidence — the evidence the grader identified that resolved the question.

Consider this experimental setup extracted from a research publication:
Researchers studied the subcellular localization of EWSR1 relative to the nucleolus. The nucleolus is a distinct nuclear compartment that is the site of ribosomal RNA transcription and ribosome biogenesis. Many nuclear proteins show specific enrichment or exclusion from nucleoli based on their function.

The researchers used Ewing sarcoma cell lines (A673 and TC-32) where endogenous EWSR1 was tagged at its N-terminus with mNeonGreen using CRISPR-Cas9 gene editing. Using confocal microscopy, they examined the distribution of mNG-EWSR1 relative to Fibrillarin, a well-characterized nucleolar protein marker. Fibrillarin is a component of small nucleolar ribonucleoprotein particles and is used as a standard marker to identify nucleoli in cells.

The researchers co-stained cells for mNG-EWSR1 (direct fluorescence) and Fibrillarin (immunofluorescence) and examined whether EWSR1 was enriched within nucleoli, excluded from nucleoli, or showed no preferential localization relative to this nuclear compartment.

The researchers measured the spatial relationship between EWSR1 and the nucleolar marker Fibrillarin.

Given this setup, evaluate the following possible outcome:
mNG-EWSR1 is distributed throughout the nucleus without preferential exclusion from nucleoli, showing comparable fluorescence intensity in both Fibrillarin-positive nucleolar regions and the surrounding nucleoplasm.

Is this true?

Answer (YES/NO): NO